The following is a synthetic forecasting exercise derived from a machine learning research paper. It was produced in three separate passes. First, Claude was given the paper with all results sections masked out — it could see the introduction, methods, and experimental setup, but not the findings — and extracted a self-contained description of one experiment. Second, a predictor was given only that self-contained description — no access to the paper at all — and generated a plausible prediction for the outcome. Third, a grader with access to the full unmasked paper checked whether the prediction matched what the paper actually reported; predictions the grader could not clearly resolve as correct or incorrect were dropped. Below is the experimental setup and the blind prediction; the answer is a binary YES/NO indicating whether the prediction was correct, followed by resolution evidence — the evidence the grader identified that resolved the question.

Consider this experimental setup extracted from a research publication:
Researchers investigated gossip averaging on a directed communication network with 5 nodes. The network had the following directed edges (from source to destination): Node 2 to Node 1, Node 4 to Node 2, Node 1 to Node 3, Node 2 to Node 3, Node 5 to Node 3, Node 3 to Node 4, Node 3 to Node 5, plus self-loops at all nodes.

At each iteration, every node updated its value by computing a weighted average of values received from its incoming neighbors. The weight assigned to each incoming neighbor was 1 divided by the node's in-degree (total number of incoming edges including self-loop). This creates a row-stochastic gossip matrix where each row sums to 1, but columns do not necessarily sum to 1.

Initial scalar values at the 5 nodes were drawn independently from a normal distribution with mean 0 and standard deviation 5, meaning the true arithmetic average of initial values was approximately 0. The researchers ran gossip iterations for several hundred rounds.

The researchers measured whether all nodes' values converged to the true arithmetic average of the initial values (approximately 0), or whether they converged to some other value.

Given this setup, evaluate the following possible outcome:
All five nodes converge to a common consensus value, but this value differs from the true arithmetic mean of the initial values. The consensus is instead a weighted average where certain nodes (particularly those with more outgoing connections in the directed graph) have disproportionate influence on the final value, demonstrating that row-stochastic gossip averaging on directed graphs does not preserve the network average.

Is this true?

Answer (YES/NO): YES